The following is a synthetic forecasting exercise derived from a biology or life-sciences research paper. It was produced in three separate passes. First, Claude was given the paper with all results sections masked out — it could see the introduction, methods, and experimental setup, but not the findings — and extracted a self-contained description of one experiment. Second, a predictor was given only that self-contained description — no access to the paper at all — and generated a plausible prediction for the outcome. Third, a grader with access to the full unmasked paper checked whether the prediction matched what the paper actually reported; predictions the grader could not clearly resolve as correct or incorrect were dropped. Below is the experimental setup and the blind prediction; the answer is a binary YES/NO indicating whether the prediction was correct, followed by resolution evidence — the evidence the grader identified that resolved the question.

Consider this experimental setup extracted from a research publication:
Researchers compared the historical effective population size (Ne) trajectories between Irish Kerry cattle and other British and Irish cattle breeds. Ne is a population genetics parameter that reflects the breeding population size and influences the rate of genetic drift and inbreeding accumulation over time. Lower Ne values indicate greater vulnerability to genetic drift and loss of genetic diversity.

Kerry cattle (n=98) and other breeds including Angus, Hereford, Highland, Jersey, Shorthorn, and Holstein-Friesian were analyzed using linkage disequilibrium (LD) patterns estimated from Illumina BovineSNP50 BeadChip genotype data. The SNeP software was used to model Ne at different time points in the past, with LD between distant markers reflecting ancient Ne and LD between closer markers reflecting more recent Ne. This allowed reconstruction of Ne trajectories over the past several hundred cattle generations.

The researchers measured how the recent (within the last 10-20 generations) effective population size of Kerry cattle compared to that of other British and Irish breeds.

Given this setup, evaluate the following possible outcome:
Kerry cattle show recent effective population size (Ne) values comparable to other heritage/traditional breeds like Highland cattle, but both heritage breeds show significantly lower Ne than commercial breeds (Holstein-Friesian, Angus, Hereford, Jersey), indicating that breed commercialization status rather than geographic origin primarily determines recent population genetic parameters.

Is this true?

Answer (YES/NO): NO